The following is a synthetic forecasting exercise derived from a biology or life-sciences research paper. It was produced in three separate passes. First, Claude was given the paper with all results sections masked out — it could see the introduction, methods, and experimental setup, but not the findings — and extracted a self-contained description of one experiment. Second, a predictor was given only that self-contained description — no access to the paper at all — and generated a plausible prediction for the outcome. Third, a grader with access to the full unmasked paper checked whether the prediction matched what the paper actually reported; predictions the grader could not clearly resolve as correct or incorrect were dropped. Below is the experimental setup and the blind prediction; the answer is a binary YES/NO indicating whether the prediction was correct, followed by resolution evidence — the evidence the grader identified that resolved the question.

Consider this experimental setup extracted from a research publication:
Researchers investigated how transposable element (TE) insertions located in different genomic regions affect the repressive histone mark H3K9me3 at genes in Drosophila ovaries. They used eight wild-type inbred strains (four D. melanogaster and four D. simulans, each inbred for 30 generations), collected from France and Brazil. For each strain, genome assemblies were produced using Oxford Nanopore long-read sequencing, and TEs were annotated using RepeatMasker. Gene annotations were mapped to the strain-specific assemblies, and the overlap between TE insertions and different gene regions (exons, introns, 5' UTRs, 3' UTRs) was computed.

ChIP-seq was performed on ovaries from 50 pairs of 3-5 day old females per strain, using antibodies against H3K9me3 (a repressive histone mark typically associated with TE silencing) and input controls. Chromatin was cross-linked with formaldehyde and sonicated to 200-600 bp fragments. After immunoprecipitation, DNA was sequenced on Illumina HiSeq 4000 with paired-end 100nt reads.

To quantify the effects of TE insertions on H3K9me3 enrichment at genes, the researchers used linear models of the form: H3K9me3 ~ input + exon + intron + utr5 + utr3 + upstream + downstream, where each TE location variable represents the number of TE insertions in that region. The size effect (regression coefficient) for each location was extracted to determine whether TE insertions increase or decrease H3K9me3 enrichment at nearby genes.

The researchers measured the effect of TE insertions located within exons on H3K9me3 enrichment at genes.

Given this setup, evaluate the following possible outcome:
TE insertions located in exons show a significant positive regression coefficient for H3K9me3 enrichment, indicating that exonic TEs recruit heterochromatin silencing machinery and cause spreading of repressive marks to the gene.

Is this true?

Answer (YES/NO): NO